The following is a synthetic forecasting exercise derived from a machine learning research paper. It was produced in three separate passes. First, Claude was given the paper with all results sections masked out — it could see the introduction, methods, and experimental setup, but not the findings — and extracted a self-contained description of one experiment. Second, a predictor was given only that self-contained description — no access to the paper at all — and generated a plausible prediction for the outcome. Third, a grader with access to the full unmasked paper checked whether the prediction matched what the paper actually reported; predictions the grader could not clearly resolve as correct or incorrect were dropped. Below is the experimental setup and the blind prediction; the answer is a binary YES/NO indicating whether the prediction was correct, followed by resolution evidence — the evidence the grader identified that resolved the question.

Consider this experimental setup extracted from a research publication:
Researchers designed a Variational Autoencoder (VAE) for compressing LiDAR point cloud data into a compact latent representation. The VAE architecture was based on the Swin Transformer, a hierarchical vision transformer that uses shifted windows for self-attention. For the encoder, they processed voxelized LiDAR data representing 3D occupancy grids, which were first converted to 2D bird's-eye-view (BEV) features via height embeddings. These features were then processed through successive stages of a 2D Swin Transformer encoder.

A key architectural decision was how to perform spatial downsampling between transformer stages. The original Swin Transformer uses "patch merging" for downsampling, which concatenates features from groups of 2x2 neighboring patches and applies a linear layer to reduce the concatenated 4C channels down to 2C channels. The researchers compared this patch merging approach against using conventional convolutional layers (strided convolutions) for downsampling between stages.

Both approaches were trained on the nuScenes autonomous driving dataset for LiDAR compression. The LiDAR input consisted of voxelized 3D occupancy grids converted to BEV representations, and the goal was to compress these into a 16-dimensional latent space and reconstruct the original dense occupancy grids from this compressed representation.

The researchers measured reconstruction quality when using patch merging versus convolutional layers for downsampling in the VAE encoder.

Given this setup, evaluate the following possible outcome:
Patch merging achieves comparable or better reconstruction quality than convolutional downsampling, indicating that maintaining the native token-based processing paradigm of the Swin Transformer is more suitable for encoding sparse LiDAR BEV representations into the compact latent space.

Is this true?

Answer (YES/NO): NO